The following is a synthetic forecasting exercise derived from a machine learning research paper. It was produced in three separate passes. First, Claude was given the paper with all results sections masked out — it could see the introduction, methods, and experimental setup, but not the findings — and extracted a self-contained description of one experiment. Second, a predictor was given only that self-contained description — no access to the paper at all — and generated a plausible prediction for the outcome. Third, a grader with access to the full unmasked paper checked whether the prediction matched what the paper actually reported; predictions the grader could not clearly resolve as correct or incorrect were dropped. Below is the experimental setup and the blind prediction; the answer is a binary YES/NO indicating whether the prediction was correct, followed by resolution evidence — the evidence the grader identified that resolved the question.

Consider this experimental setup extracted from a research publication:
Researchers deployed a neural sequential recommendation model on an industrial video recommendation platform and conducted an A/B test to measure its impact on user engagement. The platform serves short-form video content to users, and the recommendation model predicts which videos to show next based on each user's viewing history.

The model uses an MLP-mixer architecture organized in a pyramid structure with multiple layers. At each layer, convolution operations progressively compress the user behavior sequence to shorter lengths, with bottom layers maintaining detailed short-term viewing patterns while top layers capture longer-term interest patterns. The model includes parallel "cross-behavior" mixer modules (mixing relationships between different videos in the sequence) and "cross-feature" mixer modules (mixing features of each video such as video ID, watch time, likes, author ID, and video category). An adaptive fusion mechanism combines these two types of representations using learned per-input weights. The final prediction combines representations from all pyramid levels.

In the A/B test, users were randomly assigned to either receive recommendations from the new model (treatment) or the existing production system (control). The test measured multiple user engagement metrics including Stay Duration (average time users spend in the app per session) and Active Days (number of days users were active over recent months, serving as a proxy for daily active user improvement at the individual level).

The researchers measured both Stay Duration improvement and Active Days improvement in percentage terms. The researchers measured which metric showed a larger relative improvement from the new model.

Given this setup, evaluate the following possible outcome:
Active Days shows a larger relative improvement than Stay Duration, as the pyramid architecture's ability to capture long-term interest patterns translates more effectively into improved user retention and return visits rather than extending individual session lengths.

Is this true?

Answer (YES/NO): NO